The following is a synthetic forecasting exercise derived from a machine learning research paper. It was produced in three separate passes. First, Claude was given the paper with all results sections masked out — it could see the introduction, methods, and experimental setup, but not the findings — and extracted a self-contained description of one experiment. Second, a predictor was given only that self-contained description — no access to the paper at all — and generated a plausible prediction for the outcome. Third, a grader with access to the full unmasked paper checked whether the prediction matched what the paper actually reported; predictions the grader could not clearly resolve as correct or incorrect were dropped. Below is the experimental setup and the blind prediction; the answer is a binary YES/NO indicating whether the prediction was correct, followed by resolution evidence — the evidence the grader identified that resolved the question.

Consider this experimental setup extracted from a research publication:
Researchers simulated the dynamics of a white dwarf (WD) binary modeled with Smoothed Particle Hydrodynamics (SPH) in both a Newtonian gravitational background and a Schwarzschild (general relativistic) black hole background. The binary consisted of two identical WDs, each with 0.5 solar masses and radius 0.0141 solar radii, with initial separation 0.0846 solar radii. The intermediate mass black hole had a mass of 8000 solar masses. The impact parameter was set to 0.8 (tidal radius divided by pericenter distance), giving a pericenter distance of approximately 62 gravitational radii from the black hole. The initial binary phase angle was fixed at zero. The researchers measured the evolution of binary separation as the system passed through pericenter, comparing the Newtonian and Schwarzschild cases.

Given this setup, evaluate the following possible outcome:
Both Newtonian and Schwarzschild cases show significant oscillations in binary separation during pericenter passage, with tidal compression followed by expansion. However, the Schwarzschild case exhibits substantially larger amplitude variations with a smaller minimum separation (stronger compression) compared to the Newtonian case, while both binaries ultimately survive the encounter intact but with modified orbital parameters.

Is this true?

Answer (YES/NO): NO